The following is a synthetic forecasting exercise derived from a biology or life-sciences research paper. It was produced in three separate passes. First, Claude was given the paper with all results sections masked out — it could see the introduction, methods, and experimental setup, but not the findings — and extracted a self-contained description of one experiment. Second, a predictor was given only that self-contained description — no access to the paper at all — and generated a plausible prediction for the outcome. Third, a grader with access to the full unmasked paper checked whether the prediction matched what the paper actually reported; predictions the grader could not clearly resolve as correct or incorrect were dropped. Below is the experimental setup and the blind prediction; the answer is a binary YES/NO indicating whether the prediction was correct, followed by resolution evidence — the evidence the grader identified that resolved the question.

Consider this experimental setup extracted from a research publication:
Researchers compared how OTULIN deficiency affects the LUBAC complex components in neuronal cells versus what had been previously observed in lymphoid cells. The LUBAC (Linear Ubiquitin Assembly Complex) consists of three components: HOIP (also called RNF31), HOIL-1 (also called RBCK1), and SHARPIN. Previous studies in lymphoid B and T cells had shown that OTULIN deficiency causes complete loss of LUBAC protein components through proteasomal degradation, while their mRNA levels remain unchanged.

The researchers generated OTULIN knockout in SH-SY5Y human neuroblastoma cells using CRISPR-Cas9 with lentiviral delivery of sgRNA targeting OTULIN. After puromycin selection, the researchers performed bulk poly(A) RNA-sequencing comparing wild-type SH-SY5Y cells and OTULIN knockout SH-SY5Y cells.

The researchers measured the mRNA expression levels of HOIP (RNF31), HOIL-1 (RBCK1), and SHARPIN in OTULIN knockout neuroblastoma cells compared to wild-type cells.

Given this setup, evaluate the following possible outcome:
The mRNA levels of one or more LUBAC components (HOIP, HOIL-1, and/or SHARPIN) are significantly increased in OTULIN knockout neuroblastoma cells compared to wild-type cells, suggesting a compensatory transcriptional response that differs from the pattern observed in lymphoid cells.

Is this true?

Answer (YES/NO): NO